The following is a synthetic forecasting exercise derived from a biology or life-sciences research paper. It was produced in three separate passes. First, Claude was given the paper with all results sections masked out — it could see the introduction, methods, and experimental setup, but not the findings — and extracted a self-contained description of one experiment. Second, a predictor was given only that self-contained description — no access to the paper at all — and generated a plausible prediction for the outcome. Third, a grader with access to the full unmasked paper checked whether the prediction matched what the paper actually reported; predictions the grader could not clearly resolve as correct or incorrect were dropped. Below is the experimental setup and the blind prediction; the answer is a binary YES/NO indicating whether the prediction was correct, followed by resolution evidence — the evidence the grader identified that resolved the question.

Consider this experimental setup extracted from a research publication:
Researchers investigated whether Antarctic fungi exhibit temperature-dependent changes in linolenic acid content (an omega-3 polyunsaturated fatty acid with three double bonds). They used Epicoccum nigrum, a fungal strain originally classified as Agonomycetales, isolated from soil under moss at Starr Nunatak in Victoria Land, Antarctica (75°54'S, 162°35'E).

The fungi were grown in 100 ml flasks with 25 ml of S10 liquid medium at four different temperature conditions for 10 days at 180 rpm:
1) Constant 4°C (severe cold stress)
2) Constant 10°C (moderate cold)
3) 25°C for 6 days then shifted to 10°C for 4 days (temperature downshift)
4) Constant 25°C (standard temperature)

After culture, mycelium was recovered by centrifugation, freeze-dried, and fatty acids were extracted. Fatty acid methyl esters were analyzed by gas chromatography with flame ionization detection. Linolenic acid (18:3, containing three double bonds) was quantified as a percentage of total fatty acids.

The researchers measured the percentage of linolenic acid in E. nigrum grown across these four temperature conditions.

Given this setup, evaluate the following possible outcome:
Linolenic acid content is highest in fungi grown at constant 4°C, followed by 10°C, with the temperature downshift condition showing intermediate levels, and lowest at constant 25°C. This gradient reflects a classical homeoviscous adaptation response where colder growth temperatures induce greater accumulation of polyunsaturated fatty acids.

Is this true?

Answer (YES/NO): NO